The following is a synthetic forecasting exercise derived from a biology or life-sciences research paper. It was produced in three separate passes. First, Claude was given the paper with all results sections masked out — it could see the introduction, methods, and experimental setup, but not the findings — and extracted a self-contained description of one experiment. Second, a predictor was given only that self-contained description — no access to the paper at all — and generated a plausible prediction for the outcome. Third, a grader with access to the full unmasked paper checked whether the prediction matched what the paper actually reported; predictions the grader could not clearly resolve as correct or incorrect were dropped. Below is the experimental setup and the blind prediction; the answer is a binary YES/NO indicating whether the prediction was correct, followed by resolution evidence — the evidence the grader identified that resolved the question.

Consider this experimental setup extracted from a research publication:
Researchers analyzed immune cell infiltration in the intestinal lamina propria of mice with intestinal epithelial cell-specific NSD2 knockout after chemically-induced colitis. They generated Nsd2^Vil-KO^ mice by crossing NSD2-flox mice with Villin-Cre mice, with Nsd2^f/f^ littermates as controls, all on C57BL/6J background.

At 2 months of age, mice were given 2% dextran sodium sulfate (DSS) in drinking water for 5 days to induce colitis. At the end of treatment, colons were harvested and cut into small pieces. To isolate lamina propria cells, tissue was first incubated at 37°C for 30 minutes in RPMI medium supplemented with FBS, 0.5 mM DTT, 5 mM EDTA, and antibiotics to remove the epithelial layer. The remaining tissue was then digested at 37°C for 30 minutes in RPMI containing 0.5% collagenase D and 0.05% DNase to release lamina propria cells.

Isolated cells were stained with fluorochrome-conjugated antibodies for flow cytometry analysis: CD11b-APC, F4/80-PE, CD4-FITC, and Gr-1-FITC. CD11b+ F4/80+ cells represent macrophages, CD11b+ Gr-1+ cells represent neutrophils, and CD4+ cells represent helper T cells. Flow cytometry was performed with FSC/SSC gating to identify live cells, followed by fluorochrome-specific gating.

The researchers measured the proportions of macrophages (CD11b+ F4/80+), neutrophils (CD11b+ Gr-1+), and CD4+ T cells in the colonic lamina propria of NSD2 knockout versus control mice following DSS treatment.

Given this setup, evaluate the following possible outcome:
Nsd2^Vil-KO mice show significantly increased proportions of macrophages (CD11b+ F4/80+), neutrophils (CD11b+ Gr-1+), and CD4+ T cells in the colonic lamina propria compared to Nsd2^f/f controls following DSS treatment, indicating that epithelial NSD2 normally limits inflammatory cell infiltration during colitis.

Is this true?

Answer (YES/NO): YES